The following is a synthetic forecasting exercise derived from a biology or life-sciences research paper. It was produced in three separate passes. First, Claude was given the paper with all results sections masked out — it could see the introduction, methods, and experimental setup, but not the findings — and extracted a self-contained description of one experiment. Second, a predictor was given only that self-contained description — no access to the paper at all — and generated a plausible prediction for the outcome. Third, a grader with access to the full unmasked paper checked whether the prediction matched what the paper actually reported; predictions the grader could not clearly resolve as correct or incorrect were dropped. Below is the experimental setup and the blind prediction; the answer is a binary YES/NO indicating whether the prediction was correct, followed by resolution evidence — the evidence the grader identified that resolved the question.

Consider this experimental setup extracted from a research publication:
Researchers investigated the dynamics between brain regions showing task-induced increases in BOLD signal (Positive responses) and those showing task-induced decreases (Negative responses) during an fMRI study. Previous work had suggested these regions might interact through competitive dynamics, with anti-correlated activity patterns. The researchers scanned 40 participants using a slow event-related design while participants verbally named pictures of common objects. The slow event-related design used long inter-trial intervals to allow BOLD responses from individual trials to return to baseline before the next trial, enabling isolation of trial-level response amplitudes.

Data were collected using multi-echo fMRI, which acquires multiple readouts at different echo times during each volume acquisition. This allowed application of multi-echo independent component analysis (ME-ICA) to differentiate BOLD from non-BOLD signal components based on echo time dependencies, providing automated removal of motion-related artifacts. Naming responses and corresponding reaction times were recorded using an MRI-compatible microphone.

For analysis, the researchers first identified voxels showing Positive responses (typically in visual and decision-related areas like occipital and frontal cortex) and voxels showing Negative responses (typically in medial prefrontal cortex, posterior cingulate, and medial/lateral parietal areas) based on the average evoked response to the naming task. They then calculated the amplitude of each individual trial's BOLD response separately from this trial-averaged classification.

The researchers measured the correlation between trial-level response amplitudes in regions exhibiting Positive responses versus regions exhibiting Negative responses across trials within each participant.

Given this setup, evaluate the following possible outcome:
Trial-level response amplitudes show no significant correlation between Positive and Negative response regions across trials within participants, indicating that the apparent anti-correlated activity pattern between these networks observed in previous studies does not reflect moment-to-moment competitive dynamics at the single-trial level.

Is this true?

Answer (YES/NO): NO